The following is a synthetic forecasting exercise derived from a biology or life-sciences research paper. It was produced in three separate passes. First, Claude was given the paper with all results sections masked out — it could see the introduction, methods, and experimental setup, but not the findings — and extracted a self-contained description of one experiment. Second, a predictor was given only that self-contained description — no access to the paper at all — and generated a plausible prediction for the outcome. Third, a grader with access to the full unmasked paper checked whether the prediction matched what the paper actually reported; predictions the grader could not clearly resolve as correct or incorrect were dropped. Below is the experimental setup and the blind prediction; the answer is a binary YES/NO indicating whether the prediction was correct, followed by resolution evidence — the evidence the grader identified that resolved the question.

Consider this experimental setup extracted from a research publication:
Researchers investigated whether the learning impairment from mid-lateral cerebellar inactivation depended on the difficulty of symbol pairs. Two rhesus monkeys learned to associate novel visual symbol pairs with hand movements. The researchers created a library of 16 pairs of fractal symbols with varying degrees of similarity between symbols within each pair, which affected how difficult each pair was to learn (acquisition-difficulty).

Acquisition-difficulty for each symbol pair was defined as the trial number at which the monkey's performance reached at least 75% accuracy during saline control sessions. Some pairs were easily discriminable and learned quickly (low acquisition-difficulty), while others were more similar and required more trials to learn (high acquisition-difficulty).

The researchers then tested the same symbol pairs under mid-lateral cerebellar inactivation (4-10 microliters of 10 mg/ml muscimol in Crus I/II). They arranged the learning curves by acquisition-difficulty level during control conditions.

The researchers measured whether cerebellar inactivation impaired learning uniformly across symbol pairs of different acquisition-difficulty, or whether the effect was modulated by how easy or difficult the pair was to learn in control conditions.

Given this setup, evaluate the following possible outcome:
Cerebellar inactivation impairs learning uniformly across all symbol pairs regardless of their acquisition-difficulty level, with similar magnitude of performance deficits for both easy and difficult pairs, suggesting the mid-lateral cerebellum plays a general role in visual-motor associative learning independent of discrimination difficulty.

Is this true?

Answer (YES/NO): YES